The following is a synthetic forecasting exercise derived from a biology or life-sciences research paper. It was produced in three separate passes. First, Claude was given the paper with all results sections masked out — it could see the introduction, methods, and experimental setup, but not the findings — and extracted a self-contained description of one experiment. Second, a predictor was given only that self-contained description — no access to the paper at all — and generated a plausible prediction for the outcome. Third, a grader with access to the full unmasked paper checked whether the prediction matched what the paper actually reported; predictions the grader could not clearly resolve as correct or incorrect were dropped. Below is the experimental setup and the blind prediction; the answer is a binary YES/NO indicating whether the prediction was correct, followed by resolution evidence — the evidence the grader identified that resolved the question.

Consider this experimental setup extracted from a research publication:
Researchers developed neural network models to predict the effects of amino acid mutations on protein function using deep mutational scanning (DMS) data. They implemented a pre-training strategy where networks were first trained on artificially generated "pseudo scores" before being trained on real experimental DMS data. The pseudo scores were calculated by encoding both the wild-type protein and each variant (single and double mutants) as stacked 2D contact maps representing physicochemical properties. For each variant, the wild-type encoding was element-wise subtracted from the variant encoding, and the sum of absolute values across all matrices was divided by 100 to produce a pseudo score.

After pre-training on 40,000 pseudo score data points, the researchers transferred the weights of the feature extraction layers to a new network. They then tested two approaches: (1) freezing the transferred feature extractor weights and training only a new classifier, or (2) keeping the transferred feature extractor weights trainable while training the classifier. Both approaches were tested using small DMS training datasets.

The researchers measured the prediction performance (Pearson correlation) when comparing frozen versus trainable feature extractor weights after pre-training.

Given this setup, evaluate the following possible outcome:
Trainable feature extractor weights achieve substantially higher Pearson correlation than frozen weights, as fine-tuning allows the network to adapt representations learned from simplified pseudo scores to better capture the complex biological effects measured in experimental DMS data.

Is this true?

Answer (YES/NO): YES